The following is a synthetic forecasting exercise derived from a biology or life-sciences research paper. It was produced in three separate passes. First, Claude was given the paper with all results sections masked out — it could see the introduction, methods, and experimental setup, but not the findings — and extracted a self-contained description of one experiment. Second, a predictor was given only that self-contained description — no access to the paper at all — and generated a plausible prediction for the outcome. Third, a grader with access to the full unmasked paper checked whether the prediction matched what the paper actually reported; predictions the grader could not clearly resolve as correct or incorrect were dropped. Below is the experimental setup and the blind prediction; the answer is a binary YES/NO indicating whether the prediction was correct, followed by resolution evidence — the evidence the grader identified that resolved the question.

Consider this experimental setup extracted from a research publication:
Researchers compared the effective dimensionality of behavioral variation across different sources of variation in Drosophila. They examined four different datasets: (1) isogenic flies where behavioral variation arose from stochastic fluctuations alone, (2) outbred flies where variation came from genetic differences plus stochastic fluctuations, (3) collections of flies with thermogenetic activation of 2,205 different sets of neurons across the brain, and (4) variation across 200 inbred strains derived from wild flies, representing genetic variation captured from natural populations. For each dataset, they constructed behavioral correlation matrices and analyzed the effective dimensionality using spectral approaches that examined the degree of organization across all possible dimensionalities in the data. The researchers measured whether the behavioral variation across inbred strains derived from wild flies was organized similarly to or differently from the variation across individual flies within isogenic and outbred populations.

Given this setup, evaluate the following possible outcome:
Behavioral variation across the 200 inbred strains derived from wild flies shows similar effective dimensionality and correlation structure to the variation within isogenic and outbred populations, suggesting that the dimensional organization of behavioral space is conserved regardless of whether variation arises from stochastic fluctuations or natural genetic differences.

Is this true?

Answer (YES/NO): YES